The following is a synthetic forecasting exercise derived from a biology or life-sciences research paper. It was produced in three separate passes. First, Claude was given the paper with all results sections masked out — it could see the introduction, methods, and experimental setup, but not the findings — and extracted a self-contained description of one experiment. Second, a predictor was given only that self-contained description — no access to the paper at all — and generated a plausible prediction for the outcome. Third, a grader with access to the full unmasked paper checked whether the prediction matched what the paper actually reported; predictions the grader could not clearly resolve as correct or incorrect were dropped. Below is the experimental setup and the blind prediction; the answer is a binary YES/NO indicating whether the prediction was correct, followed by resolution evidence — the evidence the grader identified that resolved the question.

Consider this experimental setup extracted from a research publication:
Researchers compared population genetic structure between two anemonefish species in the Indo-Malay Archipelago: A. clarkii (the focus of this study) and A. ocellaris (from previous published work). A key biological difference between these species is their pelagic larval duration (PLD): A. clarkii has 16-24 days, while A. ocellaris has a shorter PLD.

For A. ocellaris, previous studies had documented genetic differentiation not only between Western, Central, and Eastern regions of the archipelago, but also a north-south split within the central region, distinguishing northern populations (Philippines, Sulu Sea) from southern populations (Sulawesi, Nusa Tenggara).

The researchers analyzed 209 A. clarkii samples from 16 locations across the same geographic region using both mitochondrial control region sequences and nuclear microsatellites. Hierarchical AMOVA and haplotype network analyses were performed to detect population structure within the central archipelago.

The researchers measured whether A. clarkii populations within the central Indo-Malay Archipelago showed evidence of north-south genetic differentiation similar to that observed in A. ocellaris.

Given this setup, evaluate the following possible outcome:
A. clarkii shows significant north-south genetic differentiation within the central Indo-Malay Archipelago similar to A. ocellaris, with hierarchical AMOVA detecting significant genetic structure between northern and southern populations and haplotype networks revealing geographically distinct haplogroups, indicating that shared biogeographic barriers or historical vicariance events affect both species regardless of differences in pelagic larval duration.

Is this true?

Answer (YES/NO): NO